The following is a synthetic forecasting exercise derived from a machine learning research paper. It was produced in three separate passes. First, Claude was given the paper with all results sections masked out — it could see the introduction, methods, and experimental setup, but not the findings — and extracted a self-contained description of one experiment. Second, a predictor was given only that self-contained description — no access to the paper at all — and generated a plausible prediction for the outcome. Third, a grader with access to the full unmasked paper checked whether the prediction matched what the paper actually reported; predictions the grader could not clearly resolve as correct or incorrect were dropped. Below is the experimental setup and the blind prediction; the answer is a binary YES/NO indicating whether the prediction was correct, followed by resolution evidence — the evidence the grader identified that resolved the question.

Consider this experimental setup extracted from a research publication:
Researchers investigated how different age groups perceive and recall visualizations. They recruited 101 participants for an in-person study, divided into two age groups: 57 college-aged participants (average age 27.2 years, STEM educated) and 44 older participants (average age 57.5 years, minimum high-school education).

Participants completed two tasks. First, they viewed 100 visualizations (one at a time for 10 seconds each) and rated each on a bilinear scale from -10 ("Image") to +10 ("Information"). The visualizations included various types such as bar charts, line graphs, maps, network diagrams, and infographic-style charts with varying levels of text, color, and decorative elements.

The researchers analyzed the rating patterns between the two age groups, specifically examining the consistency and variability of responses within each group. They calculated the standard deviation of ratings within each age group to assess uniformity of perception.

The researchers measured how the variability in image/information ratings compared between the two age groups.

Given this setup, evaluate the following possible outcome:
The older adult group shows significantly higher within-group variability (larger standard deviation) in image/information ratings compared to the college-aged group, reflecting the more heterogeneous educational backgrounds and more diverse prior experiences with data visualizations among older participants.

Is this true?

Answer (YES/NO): NO